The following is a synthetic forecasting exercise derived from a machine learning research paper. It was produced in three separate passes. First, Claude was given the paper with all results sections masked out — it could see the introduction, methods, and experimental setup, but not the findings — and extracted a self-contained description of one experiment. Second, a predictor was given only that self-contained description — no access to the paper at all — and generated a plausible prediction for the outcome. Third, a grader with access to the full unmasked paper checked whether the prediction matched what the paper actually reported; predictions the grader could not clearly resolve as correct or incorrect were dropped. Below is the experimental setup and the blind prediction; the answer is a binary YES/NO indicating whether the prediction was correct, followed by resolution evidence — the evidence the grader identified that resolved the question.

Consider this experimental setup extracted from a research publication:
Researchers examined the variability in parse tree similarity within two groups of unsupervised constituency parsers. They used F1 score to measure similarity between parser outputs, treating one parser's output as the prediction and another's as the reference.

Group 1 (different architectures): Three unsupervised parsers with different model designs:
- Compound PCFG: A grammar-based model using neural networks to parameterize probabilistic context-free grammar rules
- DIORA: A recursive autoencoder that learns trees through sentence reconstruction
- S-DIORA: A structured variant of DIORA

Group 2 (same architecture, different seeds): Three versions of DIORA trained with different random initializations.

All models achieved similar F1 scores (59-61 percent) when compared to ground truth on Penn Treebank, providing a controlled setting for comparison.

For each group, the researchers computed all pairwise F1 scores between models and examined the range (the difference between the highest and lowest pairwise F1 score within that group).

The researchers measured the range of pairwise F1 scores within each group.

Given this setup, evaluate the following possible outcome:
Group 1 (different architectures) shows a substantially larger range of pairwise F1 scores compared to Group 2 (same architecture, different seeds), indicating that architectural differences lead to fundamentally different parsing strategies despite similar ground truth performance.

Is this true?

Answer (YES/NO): YES